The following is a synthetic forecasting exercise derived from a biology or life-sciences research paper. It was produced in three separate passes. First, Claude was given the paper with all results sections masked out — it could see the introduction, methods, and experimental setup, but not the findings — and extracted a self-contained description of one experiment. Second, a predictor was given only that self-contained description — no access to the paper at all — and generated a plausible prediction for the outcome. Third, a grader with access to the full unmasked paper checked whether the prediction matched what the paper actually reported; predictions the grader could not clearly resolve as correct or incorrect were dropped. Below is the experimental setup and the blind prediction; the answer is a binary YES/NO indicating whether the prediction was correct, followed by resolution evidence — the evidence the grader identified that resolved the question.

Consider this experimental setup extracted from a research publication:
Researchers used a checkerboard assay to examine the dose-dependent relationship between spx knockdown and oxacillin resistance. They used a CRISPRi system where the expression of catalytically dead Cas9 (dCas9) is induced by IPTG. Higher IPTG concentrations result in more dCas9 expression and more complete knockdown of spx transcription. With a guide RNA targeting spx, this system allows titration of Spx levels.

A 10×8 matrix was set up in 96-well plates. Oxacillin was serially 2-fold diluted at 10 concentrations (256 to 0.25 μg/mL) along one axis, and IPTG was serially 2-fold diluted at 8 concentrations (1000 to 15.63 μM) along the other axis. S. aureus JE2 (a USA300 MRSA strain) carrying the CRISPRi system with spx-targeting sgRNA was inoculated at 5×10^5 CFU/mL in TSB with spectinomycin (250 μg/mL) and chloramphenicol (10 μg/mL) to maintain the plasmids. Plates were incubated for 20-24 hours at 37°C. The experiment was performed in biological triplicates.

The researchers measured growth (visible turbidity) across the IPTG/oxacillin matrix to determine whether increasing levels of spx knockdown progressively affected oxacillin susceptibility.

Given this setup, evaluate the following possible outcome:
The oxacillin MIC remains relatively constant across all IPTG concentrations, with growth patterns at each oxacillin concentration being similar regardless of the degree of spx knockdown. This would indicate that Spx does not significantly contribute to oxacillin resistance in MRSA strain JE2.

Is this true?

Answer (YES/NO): NO